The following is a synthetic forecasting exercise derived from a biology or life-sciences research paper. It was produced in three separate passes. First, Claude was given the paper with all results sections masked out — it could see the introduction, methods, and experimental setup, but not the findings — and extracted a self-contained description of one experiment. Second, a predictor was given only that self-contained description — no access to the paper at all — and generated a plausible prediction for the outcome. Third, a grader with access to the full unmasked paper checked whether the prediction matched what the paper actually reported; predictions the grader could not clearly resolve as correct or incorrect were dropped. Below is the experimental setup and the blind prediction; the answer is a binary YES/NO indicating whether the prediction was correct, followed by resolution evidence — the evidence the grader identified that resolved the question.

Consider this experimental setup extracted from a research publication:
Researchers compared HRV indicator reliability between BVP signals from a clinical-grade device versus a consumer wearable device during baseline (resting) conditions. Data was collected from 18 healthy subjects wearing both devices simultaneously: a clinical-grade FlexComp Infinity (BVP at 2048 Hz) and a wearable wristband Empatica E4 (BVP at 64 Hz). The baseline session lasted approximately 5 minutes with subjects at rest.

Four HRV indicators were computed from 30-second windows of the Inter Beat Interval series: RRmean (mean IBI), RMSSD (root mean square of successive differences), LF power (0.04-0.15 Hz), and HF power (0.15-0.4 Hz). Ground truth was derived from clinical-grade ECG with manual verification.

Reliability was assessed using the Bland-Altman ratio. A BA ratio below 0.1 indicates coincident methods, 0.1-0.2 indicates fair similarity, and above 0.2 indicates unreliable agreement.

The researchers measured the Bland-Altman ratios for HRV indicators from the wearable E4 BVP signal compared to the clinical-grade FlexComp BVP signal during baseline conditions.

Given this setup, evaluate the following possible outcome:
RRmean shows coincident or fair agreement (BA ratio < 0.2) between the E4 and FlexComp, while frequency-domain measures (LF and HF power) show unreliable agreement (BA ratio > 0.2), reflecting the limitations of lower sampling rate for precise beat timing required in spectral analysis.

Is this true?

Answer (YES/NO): YES